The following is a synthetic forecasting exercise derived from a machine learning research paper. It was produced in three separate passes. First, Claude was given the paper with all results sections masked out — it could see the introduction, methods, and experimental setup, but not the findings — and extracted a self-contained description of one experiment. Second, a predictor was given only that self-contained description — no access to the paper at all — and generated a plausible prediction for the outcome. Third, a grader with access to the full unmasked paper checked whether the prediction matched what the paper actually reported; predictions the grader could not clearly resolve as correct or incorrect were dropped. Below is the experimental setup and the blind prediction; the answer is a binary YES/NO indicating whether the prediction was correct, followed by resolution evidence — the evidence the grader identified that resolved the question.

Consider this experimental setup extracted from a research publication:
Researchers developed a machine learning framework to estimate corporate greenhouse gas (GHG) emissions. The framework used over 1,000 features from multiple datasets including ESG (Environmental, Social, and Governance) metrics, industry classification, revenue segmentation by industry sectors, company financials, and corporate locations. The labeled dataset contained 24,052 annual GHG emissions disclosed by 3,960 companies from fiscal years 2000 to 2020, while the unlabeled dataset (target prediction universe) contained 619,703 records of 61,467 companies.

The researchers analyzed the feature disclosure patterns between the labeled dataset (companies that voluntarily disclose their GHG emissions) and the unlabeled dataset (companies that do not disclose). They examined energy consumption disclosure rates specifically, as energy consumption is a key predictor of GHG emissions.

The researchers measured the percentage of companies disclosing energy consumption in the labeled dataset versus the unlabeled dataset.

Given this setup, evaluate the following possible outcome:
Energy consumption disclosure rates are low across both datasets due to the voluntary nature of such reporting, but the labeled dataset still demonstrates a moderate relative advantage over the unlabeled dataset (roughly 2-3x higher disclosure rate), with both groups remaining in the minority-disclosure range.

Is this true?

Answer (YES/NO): NO